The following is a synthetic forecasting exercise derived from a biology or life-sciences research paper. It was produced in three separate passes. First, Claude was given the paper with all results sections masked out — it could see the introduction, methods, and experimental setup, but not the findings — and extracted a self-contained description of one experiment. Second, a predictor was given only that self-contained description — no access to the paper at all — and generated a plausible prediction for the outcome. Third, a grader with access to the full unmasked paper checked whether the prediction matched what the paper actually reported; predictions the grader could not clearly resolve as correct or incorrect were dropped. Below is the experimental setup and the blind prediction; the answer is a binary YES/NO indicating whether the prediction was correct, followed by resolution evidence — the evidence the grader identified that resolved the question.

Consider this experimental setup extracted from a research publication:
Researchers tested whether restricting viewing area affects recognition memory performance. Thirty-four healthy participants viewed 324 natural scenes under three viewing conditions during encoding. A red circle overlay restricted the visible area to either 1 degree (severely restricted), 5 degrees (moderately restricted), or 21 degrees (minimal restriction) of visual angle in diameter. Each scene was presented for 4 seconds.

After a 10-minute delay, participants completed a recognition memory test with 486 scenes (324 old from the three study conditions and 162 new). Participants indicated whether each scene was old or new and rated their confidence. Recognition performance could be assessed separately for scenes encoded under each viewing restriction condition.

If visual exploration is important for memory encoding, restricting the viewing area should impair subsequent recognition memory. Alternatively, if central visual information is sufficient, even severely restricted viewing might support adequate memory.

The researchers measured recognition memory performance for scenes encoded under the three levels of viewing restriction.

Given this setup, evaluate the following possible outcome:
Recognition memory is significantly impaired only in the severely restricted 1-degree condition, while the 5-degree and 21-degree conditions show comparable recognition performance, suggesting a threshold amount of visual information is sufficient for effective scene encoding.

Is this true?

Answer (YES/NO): NO